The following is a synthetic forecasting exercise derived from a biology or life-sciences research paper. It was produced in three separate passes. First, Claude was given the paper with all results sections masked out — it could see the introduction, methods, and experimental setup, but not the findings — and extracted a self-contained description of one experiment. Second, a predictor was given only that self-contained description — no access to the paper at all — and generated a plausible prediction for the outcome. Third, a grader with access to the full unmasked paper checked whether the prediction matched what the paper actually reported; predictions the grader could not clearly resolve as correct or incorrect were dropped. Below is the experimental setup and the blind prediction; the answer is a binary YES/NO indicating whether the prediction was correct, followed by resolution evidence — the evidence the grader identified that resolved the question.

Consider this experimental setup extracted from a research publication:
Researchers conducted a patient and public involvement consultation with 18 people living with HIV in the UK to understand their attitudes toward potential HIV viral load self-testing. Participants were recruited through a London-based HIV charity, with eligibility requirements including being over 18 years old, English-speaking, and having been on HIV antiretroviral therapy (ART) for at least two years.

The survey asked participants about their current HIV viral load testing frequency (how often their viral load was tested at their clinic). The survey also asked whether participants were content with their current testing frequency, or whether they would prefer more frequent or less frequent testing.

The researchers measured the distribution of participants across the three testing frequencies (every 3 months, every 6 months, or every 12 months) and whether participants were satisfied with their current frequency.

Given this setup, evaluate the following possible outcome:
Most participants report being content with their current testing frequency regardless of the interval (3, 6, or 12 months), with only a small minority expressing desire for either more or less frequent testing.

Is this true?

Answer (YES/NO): NO